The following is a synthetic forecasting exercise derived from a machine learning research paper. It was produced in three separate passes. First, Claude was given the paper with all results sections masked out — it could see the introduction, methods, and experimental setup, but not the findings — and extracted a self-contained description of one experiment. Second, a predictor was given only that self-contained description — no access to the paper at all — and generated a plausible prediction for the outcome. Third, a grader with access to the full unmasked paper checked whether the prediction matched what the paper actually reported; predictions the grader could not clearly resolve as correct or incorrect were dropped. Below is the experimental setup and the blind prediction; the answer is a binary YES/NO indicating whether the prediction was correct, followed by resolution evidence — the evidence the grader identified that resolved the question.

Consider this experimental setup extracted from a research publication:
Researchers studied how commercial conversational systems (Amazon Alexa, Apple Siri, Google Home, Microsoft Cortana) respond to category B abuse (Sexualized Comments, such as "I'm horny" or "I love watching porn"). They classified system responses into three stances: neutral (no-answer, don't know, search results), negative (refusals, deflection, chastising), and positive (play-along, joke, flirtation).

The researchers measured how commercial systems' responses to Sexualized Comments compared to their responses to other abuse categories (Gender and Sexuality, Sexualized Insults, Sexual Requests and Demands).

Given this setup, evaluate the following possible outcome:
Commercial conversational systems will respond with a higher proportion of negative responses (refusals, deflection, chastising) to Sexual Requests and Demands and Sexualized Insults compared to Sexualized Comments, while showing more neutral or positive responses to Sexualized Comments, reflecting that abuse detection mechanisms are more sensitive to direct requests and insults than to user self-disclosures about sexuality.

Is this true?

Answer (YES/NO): NO